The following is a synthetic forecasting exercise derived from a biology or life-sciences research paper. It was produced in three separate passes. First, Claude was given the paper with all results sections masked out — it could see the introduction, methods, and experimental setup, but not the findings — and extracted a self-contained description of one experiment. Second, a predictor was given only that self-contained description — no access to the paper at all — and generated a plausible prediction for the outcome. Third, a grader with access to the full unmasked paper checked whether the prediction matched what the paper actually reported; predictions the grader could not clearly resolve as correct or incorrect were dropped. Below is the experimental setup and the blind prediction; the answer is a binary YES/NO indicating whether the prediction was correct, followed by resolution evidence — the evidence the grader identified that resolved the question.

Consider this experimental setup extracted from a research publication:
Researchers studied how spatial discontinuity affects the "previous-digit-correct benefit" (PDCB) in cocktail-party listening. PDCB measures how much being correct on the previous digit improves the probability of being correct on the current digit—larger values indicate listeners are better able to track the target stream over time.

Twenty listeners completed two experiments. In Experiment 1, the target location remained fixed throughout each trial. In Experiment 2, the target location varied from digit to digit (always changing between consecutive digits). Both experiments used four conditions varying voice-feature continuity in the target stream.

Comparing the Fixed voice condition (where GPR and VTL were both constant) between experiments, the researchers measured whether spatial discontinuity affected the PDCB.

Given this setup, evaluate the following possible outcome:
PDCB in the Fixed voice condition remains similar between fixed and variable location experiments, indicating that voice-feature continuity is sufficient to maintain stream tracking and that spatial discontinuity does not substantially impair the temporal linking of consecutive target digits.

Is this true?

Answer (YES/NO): NO